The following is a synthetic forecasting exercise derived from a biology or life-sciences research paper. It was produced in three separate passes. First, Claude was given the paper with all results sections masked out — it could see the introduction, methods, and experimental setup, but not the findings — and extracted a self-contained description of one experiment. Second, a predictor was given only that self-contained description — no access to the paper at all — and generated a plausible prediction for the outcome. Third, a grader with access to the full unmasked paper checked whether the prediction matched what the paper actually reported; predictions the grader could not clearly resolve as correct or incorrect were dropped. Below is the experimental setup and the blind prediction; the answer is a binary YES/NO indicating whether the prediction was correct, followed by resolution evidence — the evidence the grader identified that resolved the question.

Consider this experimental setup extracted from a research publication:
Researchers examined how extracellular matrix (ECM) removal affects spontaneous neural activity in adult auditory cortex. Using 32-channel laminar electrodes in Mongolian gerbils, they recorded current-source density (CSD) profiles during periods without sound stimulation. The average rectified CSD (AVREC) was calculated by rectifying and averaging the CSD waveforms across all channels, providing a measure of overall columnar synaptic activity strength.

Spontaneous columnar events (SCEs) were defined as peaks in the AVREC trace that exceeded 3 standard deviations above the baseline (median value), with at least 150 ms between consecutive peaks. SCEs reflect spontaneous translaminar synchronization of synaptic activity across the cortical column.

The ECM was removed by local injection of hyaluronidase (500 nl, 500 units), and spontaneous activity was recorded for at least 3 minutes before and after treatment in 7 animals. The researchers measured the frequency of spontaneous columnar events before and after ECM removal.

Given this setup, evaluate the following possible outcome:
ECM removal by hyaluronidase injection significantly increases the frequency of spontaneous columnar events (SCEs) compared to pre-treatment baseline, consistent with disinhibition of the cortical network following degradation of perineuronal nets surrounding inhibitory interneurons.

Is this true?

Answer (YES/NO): NO